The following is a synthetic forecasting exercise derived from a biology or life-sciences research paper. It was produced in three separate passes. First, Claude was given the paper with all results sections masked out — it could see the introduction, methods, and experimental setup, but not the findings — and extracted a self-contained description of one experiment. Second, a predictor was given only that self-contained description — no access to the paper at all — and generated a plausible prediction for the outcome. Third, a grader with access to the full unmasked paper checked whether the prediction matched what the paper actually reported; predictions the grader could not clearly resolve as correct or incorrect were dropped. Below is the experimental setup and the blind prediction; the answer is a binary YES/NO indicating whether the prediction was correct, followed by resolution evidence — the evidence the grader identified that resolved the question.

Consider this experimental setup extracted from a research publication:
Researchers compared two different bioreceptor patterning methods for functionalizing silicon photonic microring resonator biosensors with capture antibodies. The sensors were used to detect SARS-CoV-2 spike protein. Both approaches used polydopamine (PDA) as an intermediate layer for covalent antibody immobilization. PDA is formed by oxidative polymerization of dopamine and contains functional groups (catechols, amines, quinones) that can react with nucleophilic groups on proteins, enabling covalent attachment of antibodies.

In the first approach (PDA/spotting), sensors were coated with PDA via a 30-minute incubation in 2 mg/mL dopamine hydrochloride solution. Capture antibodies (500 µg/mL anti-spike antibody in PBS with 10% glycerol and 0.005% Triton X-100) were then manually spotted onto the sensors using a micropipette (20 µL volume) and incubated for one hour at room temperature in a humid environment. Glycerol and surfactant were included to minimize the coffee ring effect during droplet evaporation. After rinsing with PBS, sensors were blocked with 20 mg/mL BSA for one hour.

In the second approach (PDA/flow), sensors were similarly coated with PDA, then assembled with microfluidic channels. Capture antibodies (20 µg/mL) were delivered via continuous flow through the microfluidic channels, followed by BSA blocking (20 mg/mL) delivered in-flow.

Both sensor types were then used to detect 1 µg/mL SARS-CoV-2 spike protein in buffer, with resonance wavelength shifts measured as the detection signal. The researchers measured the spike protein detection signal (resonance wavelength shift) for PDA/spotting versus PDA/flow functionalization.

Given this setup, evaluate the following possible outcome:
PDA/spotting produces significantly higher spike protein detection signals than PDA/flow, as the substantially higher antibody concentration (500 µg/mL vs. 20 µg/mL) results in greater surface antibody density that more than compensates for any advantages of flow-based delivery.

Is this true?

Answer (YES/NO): YES